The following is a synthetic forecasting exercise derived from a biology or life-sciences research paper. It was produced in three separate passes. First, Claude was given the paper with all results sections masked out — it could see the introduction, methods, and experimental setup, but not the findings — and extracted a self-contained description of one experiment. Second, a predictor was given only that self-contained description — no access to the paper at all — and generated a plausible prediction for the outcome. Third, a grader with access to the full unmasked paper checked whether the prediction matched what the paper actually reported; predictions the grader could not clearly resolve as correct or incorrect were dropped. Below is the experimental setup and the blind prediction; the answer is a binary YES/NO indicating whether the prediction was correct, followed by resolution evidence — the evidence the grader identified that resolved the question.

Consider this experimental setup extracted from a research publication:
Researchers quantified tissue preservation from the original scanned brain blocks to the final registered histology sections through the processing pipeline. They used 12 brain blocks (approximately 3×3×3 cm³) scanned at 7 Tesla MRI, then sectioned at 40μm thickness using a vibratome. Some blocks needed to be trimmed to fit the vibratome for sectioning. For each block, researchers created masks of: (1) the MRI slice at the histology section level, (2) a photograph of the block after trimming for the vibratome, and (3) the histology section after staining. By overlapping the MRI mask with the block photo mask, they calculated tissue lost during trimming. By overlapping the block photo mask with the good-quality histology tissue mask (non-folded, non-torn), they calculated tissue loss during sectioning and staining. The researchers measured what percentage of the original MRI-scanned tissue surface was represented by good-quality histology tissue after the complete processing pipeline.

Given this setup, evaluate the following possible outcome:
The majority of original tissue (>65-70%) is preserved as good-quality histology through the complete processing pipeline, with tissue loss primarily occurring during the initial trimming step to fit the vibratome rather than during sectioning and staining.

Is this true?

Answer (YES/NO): NO